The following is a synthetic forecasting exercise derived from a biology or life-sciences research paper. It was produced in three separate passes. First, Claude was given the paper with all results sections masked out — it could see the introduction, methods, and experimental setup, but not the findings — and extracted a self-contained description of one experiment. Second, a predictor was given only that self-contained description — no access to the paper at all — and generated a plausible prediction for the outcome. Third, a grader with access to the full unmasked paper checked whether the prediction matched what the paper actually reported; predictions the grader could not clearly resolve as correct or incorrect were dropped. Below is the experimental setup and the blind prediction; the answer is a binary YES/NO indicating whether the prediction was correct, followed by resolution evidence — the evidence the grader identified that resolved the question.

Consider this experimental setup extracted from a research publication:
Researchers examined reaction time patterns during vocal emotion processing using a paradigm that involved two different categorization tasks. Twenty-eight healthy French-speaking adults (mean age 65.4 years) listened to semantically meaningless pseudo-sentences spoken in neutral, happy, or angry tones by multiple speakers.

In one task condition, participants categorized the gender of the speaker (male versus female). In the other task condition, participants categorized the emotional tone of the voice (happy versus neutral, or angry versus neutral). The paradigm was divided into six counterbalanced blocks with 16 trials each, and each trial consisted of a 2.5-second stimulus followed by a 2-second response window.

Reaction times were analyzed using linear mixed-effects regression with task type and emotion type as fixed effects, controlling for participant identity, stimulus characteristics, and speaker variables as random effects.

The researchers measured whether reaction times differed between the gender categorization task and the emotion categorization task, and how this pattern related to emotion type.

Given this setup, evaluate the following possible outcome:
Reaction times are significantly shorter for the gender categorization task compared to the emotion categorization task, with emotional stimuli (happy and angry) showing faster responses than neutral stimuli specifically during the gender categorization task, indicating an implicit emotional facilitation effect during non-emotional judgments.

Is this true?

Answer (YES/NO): NO